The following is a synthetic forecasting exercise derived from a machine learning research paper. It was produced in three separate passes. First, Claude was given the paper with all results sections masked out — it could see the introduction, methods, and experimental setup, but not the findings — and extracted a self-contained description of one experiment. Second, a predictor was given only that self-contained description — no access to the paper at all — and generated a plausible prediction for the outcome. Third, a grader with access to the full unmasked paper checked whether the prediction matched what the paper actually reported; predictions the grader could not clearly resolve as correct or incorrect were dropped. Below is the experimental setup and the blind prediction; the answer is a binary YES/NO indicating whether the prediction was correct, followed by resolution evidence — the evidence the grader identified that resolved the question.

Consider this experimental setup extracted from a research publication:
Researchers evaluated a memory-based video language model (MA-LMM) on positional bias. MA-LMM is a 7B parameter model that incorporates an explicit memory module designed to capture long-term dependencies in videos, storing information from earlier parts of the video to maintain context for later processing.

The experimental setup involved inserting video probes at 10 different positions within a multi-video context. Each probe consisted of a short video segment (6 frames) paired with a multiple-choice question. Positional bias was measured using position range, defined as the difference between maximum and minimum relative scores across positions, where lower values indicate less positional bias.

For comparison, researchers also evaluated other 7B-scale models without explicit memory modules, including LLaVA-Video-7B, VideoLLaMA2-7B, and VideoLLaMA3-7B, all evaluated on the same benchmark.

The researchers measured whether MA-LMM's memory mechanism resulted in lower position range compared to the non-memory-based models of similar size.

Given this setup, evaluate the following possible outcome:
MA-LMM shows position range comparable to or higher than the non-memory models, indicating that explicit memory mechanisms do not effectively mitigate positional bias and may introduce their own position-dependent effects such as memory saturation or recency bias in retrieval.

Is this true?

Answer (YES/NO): YES